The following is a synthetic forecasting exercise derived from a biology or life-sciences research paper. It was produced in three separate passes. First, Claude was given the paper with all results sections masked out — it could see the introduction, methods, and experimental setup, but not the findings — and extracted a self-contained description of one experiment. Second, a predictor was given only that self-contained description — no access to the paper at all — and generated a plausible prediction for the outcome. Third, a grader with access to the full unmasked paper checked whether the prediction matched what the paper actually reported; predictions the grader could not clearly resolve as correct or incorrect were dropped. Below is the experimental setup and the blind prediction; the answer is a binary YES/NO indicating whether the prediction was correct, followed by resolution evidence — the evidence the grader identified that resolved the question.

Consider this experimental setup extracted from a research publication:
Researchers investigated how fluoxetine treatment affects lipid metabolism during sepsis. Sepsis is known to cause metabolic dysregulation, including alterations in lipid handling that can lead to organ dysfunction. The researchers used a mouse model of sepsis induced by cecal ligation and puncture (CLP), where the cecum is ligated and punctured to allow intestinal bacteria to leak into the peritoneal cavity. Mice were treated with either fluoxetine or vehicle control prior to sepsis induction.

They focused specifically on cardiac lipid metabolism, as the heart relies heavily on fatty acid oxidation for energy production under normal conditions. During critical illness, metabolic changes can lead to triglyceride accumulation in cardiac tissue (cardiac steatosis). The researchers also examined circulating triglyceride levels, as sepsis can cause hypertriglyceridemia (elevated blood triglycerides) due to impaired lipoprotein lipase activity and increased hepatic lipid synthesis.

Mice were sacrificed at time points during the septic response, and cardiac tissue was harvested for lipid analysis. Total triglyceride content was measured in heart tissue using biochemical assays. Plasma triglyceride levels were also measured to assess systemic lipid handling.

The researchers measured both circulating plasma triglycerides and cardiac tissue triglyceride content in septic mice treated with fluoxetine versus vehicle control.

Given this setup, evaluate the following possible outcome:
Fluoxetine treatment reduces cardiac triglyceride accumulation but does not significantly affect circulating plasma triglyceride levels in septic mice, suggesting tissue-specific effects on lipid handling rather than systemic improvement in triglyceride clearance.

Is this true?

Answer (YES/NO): NO